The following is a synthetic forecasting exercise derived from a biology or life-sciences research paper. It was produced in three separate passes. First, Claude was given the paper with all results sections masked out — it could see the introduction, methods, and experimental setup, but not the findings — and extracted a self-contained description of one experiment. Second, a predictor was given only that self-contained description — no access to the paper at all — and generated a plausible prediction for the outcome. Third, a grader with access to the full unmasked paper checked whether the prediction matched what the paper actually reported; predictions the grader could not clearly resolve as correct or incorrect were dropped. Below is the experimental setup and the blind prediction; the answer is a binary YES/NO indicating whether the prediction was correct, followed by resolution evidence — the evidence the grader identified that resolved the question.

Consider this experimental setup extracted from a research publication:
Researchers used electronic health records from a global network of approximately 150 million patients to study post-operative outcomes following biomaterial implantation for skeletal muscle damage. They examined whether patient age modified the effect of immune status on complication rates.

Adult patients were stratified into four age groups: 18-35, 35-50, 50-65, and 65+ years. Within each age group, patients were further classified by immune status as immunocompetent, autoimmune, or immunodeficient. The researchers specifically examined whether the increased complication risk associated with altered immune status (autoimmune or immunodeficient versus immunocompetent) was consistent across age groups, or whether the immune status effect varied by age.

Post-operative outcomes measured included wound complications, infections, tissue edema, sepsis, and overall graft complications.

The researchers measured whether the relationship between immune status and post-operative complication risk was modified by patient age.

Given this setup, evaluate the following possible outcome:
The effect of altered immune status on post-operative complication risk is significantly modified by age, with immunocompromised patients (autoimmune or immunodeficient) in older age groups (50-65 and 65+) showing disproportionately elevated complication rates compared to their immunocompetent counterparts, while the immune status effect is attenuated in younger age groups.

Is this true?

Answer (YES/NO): NO